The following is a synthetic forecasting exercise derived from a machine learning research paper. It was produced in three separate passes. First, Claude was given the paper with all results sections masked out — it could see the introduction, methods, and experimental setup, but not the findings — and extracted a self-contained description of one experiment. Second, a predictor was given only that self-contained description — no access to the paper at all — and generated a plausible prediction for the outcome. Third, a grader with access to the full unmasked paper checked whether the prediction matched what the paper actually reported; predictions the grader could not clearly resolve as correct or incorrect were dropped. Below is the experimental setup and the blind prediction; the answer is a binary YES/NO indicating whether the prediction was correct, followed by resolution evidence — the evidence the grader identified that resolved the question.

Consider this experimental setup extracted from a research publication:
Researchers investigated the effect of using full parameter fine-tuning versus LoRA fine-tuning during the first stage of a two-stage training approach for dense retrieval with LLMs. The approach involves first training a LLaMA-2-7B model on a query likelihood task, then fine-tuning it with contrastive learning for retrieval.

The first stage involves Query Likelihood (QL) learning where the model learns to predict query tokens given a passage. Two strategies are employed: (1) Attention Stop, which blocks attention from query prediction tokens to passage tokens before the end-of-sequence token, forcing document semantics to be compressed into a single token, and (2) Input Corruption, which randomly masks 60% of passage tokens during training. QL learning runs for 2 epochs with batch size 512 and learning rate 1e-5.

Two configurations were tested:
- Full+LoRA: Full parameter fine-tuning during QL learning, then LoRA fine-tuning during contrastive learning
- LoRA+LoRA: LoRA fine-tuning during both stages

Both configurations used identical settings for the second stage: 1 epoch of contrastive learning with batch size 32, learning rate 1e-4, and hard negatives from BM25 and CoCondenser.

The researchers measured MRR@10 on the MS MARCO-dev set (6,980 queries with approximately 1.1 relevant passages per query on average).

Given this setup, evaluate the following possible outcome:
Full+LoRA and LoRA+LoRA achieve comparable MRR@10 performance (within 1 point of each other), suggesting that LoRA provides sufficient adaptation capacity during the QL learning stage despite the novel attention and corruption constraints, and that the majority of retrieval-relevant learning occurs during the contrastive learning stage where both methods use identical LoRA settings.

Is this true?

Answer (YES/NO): YES